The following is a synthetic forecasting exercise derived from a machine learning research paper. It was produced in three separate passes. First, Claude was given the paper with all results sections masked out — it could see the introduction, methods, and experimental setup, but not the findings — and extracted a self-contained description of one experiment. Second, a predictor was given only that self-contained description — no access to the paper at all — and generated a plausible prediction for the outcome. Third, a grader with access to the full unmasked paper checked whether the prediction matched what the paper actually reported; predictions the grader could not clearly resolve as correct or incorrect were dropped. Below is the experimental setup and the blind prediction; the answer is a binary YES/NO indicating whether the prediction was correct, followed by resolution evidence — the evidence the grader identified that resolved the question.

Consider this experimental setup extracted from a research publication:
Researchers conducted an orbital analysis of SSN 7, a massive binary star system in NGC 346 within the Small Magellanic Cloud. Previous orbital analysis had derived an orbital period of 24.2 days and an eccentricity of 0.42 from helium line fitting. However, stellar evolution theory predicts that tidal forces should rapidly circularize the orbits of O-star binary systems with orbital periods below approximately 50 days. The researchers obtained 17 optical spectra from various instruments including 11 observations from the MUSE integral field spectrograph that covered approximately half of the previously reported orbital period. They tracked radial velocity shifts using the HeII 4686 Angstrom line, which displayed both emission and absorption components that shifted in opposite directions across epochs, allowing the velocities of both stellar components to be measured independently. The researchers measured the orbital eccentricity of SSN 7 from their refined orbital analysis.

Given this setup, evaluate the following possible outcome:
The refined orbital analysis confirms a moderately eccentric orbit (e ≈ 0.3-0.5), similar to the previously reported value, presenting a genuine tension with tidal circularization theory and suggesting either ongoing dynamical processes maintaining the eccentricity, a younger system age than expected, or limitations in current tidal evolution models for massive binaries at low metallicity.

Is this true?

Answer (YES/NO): NO